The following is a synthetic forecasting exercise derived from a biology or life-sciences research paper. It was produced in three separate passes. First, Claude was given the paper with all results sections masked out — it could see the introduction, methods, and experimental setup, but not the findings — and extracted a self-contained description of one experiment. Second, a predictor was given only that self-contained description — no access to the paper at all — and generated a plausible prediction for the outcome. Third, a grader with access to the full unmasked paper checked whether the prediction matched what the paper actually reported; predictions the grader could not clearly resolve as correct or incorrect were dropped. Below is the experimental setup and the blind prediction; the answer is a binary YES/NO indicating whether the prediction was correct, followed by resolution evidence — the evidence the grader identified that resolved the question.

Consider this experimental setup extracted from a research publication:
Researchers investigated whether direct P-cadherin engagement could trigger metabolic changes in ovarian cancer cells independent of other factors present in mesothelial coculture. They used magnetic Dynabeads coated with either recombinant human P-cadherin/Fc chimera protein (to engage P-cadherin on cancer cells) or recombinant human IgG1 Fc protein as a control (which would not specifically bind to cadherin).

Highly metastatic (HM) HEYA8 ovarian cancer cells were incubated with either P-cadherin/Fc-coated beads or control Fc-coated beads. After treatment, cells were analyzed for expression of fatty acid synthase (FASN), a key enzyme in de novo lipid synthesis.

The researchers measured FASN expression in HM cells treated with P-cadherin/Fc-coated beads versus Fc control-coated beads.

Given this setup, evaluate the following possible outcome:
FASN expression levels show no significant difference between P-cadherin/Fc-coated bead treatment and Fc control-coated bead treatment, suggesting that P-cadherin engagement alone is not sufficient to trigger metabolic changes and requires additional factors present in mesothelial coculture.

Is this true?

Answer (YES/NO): NO